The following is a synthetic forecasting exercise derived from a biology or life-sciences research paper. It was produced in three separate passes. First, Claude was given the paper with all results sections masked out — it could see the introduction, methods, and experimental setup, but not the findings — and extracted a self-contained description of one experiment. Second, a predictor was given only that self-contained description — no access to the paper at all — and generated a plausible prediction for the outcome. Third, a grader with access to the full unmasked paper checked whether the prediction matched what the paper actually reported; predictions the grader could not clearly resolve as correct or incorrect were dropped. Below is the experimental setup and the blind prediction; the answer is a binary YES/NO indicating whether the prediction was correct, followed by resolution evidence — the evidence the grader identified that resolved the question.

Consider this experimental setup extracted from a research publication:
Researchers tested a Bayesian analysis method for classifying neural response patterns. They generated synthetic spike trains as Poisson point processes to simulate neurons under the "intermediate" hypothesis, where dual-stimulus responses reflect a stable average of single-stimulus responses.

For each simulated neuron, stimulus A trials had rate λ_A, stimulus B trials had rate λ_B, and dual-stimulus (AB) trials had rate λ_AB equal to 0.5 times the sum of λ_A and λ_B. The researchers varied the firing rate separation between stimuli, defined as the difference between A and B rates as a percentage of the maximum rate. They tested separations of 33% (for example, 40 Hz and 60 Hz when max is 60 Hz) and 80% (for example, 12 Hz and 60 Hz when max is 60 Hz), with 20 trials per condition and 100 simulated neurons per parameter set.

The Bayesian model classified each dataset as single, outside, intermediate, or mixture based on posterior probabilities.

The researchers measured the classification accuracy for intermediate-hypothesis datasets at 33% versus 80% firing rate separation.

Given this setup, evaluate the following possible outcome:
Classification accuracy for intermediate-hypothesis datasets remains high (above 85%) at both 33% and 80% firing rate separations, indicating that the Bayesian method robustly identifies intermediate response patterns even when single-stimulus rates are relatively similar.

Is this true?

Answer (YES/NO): NO